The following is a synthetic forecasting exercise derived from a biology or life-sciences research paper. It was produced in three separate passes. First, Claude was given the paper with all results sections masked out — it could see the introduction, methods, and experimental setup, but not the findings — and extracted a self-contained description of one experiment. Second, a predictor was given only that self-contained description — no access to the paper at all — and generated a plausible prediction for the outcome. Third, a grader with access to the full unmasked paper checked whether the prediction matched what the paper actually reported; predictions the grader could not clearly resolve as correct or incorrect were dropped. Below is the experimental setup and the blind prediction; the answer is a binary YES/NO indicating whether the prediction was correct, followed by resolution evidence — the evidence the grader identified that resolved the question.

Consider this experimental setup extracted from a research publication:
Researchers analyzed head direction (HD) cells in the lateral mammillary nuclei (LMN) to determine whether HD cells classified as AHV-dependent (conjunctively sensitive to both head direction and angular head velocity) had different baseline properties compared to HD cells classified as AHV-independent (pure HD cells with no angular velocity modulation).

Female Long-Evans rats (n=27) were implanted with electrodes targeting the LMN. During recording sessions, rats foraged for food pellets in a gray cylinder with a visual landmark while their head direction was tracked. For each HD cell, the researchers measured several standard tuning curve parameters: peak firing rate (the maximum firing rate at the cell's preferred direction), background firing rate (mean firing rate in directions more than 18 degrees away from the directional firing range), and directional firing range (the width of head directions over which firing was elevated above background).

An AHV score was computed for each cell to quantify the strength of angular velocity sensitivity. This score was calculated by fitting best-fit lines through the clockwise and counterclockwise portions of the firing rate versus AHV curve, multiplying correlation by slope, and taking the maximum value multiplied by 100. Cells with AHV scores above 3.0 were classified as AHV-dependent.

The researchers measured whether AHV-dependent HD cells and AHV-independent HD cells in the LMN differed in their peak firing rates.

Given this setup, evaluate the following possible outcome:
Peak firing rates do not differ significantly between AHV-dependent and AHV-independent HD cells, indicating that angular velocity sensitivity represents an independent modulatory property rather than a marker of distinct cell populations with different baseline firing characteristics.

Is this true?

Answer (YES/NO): NO